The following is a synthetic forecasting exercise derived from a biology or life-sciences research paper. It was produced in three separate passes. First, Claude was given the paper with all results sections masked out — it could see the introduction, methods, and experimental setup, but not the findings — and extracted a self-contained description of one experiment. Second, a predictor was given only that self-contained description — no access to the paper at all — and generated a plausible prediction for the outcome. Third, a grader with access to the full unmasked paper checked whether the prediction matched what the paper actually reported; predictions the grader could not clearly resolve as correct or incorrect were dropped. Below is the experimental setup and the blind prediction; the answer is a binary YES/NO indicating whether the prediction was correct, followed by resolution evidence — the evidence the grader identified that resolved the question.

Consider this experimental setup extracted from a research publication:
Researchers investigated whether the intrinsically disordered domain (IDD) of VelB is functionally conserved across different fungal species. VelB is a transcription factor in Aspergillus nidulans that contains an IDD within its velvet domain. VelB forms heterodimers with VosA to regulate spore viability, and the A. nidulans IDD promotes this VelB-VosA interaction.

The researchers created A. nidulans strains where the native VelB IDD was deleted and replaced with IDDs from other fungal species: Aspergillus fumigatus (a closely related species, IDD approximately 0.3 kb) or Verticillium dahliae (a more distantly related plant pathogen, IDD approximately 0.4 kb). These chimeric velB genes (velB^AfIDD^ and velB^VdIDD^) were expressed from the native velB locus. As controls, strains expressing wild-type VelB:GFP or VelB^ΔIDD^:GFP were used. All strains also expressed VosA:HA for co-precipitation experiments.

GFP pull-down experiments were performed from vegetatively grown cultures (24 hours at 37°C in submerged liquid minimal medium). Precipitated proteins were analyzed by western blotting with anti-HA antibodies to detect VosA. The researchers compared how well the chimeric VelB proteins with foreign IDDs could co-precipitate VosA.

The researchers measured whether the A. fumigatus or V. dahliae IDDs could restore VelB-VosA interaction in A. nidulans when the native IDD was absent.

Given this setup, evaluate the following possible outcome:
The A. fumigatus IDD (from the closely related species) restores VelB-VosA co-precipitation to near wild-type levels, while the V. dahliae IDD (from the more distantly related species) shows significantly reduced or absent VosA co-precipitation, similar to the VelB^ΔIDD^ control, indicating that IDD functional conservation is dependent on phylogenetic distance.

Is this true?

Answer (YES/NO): NO